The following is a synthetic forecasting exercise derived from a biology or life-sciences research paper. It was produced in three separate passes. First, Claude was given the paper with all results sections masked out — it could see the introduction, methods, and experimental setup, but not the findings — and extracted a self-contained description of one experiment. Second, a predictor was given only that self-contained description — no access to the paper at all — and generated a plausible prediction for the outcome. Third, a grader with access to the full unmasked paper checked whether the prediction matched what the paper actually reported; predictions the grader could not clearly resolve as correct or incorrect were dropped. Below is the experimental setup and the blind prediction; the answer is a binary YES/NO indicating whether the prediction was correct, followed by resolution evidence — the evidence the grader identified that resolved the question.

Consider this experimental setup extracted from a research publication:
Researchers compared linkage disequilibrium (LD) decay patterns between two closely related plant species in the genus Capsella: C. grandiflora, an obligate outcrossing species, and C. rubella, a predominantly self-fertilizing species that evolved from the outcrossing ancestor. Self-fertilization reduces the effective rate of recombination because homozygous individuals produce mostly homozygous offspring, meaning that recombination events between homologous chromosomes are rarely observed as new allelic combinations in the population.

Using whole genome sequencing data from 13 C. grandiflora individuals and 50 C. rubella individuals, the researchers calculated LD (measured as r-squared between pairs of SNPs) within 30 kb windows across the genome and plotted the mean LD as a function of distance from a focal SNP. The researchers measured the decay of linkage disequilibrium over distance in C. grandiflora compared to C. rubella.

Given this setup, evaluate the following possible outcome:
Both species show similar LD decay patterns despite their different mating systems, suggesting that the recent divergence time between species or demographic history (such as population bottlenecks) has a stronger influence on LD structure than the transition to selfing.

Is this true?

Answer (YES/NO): NO